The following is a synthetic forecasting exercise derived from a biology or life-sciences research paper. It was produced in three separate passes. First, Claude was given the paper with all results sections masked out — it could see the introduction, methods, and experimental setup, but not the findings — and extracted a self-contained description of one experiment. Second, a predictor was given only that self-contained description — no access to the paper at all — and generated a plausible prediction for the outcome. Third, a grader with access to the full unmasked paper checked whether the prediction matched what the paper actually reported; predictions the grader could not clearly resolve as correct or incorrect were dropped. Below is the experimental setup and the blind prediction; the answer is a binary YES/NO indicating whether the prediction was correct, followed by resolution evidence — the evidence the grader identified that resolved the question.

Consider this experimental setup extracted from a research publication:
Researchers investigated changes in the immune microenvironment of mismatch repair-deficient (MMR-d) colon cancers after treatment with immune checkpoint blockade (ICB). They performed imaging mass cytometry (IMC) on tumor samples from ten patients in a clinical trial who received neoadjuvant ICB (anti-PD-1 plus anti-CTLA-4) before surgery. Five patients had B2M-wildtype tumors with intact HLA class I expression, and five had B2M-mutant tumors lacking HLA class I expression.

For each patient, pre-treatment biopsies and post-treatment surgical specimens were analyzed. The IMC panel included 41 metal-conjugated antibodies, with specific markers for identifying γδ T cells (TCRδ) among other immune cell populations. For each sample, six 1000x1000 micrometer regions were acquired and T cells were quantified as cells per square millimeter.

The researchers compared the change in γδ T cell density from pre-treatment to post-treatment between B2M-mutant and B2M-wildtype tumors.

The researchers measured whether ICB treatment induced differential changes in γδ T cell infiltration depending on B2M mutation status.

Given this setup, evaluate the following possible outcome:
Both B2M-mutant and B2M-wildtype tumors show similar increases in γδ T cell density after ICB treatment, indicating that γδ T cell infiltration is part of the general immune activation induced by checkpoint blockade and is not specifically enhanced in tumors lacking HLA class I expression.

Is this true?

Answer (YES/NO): NO